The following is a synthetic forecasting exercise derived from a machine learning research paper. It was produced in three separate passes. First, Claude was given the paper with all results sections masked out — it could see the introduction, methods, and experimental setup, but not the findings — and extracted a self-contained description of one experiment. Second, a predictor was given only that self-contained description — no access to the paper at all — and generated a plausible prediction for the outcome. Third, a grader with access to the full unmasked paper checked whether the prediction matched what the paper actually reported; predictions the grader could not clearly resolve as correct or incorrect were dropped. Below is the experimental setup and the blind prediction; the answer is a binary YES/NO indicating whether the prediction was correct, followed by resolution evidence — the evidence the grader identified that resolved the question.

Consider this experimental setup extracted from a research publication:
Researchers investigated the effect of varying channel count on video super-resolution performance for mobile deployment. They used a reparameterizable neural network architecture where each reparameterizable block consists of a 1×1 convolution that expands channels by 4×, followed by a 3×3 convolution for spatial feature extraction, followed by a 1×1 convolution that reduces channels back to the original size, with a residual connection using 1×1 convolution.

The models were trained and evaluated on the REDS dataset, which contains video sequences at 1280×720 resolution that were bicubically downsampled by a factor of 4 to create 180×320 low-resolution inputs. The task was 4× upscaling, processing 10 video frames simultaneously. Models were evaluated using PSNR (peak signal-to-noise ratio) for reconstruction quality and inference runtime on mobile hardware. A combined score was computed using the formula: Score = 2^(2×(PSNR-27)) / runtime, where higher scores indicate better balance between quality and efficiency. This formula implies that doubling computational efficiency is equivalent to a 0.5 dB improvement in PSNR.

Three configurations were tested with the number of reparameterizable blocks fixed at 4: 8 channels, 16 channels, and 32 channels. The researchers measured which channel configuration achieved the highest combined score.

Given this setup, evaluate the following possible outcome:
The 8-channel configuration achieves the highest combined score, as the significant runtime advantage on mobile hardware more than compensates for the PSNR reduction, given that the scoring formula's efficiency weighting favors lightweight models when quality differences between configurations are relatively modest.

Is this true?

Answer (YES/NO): NO